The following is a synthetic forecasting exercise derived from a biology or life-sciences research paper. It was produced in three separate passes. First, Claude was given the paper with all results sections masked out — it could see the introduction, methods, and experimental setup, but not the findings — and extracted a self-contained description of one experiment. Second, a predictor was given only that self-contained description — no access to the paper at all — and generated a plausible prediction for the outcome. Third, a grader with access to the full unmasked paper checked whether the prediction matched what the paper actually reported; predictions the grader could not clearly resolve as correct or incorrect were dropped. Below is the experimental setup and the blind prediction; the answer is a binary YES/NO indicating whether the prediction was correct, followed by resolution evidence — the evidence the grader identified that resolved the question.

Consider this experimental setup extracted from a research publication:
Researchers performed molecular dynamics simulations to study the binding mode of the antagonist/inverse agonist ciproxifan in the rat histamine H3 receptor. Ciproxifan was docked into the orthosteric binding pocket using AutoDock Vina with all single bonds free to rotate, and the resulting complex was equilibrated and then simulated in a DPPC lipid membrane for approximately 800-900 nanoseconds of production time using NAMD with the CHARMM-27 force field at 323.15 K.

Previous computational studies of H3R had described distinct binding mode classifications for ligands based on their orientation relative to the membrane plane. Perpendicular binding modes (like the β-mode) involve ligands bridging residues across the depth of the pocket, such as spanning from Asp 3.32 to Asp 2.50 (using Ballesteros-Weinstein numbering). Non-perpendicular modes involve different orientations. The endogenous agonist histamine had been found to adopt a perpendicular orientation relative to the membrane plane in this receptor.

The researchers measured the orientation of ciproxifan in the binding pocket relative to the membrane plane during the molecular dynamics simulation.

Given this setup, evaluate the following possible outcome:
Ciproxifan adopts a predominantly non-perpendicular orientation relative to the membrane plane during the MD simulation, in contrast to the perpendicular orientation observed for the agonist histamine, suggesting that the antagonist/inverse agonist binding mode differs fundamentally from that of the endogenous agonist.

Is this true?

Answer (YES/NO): YES